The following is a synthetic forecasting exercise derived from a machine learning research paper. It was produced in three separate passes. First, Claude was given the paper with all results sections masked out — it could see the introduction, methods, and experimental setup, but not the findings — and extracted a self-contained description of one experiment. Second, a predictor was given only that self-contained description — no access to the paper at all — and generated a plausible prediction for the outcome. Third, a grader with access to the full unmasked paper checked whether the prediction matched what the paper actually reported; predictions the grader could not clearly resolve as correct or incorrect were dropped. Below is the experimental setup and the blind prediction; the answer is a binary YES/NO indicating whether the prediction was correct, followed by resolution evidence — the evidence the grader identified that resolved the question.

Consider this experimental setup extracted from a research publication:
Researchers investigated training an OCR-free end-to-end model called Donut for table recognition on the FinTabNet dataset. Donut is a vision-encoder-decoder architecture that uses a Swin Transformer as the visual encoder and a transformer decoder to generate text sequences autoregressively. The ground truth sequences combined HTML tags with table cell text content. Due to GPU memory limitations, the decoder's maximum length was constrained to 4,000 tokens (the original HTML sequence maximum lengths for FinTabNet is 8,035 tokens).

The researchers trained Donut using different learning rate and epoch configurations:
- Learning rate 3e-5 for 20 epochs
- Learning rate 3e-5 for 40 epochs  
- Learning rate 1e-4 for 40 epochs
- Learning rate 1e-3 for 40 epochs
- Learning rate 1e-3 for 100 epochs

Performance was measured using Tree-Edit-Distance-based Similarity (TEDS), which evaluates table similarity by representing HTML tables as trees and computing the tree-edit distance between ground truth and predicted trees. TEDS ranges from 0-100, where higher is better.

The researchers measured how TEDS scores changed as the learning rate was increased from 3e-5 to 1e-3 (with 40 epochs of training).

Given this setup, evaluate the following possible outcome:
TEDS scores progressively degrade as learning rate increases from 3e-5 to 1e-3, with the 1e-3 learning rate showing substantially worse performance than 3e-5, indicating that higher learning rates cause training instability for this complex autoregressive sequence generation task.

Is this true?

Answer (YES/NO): NO